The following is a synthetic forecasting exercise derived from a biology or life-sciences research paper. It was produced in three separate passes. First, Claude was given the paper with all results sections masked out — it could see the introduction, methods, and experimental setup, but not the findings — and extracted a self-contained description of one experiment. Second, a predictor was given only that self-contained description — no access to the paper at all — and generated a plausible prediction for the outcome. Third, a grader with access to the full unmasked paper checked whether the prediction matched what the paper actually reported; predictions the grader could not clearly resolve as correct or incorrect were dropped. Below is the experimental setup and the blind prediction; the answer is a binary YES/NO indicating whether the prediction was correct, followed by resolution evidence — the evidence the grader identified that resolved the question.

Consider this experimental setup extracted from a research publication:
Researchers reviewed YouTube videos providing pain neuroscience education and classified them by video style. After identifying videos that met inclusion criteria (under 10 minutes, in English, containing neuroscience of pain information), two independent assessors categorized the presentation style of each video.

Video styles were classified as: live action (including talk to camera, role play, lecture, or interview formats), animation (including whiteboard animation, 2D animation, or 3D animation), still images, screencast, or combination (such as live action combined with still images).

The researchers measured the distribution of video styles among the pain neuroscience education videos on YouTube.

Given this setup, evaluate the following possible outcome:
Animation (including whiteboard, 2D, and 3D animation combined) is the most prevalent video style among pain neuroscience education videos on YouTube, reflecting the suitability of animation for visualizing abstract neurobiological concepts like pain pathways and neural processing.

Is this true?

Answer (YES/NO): NO